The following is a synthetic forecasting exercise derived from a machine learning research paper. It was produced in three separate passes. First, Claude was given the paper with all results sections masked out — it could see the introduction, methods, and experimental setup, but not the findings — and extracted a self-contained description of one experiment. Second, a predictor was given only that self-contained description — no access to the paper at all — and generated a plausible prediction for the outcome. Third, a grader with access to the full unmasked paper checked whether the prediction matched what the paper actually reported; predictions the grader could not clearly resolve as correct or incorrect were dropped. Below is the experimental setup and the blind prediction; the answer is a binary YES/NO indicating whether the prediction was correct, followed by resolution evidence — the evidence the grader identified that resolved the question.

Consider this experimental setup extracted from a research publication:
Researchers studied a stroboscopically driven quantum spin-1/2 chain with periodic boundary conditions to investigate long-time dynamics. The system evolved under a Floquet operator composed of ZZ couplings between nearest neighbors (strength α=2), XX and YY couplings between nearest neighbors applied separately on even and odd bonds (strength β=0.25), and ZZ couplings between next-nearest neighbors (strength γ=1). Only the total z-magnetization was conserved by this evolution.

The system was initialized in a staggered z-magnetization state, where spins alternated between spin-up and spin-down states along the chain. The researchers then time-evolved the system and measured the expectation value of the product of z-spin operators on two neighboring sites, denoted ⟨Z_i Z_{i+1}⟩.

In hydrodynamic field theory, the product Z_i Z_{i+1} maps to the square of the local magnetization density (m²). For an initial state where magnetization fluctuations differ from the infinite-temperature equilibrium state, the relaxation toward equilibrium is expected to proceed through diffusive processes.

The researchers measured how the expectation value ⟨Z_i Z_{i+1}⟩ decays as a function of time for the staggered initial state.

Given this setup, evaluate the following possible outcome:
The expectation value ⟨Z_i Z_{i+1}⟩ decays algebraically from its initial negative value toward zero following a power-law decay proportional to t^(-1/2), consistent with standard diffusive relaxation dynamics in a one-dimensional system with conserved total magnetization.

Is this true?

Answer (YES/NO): YES